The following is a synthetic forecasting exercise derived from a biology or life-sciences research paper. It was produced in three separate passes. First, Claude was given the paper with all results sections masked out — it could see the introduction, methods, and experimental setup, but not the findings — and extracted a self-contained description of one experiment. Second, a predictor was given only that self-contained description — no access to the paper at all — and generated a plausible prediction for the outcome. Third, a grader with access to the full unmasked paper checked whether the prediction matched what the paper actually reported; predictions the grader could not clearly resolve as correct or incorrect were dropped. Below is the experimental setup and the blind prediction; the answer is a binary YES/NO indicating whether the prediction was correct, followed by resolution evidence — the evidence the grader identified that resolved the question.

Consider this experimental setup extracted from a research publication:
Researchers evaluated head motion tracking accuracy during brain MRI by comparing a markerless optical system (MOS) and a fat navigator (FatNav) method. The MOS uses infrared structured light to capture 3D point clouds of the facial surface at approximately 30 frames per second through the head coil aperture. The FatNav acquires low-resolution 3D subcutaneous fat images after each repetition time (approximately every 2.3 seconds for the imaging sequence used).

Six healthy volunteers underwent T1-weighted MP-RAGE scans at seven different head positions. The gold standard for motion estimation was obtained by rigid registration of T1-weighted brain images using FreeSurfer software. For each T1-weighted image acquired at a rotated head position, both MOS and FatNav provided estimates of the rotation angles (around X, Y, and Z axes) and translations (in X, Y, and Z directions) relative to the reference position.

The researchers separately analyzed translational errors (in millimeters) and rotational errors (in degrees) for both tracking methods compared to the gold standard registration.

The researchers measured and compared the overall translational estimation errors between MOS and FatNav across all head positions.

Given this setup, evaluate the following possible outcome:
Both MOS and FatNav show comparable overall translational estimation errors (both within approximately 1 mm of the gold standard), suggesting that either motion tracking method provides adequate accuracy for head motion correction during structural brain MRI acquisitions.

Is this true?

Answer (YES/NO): NO